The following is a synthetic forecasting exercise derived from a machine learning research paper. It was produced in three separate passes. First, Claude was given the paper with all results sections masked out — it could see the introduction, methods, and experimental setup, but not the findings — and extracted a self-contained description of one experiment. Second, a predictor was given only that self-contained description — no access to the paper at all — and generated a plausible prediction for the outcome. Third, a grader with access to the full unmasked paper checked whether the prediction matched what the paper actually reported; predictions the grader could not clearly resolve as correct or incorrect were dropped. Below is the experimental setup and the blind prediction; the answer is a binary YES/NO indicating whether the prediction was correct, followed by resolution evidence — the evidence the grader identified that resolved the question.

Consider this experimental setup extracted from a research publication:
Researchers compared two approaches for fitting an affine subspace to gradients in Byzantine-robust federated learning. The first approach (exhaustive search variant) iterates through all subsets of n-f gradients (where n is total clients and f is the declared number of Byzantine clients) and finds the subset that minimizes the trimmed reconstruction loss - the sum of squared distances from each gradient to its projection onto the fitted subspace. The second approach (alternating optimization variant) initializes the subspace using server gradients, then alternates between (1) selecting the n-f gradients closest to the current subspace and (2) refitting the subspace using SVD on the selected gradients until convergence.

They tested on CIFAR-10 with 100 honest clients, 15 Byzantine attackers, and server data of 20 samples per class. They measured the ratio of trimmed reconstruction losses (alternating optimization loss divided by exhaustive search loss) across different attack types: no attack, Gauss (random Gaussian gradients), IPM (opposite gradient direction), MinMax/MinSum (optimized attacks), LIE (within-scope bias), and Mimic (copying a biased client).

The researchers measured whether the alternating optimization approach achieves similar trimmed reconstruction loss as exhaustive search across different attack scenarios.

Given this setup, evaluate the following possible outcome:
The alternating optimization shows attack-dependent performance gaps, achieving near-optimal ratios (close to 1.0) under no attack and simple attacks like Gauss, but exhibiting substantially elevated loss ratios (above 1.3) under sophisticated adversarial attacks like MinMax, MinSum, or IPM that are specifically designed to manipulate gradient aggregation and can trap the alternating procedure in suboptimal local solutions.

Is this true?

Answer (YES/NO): NO